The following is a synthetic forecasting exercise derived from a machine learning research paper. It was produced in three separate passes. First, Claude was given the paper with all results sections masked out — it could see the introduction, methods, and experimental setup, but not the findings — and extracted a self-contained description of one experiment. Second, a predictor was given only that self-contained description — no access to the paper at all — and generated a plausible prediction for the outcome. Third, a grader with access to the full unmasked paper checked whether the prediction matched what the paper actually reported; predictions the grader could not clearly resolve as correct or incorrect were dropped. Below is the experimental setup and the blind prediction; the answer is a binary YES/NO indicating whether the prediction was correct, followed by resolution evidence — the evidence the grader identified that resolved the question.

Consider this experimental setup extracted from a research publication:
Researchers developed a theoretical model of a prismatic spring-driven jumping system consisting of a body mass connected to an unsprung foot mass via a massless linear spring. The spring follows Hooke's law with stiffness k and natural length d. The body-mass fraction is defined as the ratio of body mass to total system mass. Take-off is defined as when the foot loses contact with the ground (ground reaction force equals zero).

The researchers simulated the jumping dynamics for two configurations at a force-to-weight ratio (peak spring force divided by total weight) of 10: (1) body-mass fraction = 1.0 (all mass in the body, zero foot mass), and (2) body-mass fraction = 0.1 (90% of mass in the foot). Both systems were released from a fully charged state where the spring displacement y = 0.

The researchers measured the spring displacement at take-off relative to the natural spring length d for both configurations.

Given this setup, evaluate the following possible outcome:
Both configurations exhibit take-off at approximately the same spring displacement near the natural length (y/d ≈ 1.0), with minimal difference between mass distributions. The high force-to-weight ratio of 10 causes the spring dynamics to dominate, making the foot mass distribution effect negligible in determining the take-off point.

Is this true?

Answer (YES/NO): NO